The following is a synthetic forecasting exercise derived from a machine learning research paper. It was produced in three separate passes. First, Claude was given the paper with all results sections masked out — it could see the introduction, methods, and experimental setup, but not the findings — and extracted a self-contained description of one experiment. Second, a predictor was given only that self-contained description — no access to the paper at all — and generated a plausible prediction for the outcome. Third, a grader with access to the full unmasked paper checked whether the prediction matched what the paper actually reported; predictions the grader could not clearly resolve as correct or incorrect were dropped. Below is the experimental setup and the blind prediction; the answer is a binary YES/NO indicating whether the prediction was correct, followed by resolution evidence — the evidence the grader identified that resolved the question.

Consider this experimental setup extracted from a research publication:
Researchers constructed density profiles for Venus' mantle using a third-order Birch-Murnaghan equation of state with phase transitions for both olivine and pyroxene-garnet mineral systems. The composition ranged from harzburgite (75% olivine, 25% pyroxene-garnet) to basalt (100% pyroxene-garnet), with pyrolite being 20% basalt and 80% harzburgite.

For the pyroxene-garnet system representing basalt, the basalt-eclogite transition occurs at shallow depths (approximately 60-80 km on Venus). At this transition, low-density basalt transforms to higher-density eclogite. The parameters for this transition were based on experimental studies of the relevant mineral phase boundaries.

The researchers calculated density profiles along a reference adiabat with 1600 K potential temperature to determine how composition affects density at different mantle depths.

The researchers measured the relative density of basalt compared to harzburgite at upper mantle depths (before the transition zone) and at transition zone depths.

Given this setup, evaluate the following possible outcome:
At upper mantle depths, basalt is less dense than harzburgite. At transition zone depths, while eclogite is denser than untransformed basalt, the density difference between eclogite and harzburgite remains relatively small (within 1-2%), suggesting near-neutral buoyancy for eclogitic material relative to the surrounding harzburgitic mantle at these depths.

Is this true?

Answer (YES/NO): NO